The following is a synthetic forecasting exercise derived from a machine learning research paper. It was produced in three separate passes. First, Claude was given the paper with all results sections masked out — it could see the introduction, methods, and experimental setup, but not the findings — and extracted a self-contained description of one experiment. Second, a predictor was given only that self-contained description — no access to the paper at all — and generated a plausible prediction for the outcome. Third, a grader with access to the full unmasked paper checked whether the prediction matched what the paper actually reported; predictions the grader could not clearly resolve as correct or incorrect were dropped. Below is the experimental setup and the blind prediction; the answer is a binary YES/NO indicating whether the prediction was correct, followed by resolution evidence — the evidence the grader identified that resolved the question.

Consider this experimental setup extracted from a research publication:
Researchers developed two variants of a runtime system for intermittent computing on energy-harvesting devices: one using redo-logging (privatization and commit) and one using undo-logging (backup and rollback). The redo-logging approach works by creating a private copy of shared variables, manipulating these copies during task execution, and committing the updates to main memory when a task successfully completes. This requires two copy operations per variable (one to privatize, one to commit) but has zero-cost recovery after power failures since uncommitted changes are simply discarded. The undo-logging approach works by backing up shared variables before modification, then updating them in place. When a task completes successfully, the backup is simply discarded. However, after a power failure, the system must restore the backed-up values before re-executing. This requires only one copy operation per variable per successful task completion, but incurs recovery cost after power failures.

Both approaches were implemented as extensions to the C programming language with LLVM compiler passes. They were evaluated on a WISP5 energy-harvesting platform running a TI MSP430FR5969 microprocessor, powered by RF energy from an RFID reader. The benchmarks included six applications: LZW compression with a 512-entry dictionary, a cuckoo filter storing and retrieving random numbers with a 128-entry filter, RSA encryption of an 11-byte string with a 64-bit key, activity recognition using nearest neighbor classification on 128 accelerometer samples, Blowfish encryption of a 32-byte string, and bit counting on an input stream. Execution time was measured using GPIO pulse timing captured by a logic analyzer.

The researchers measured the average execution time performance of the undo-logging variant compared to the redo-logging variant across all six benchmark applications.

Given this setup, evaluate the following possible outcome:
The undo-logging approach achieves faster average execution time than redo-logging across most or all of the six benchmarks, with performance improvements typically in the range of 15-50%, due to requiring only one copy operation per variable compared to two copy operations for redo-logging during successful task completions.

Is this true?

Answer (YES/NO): YES